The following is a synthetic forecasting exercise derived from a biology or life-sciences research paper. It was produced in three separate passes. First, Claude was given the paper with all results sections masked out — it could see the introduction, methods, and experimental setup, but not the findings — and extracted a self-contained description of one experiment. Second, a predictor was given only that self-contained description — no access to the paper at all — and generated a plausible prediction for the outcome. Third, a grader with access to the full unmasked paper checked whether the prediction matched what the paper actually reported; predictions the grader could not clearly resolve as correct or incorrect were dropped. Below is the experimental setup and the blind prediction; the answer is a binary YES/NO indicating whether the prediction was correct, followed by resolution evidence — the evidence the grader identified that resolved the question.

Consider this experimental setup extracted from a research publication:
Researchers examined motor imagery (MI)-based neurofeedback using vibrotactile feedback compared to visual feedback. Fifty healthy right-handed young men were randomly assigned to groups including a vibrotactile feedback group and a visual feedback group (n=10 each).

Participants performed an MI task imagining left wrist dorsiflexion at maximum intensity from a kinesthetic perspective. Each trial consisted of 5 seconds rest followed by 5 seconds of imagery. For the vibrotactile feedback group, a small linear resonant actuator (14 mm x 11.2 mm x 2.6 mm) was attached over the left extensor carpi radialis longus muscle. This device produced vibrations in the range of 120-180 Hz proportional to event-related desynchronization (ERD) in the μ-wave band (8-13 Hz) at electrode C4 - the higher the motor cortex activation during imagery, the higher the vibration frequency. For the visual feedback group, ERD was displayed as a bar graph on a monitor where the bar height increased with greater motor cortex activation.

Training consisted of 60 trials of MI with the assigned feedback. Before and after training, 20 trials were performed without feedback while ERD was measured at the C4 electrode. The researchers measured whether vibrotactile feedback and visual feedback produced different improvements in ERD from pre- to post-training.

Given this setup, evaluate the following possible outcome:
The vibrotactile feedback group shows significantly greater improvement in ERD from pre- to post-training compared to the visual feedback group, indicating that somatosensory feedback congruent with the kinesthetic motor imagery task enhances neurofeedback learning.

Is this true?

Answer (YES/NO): NO